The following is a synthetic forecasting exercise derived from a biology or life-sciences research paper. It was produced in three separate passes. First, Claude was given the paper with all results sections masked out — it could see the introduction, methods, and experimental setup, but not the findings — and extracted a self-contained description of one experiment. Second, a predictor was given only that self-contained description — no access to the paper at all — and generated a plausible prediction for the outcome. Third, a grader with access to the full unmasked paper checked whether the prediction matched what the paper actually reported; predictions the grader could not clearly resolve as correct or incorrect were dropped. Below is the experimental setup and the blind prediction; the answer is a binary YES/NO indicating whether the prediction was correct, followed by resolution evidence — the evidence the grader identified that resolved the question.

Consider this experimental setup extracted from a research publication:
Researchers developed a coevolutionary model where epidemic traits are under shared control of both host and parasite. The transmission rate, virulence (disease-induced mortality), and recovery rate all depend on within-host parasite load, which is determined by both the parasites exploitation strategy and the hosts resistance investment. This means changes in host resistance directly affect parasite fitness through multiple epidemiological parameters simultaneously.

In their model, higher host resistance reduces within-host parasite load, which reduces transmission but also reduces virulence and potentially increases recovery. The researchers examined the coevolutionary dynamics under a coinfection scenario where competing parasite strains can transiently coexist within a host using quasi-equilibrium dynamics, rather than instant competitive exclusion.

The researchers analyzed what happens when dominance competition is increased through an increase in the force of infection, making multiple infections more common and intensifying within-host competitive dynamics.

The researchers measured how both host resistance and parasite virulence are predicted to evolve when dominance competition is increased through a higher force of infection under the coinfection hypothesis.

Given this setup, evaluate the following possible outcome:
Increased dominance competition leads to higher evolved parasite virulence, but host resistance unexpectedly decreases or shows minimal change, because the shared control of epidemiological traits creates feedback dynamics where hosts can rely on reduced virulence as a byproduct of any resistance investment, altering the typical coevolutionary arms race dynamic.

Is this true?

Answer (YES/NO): YES